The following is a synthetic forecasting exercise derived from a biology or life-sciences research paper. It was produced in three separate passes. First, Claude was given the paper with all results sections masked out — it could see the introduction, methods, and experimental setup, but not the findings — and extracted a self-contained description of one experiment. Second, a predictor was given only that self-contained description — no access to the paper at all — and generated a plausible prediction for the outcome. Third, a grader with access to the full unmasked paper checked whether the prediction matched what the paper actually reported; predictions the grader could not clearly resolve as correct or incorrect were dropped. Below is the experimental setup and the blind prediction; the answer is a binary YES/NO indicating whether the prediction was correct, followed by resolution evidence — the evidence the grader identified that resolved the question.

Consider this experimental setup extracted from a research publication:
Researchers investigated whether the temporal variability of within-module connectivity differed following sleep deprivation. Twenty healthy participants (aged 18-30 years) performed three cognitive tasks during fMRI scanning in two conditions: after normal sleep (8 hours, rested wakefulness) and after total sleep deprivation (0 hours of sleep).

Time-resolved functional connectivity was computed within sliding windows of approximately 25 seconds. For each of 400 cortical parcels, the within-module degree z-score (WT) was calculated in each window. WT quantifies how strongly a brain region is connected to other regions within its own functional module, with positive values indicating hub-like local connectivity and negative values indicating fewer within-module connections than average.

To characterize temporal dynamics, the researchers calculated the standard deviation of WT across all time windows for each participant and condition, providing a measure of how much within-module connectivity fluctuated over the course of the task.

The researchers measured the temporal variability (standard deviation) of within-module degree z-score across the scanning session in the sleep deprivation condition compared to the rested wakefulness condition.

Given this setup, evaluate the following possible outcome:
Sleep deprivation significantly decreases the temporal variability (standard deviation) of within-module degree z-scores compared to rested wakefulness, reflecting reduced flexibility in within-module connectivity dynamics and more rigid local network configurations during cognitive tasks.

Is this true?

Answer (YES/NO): NO